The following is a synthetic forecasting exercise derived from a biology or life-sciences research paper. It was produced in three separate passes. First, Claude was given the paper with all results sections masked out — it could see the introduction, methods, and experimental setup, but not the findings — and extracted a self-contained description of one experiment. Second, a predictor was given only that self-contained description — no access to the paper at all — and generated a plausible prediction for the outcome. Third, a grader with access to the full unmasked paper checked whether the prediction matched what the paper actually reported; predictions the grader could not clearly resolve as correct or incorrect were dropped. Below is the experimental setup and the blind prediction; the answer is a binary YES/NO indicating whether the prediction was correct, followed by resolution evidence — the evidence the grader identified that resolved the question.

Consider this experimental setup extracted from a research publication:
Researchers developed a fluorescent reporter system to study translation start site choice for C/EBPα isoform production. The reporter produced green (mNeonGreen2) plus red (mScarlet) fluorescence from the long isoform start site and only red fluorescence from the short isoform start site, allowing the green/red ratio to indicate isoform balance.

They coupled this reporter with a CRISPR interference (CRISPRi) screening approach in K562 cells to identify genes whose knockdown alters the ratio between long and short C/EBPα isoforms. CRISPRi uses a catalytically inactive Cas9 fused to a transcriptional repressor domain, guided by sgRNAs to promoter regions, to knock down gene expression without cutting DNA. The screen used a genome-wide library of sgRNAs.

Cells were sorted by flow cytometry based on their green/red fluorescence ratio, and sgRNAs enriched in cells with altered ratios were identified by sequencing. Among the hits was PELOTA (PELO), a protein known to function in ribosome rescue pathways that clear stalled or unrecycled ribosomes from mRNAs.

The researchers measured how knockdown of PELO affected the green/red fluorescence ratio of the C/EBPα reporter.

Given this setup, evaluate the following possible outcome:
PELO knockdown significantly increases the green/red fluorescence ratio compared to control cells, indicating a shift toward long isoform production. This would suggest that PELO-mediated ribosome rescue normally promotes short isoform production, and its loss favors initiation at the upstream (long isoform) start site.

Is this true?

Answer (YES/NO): NO